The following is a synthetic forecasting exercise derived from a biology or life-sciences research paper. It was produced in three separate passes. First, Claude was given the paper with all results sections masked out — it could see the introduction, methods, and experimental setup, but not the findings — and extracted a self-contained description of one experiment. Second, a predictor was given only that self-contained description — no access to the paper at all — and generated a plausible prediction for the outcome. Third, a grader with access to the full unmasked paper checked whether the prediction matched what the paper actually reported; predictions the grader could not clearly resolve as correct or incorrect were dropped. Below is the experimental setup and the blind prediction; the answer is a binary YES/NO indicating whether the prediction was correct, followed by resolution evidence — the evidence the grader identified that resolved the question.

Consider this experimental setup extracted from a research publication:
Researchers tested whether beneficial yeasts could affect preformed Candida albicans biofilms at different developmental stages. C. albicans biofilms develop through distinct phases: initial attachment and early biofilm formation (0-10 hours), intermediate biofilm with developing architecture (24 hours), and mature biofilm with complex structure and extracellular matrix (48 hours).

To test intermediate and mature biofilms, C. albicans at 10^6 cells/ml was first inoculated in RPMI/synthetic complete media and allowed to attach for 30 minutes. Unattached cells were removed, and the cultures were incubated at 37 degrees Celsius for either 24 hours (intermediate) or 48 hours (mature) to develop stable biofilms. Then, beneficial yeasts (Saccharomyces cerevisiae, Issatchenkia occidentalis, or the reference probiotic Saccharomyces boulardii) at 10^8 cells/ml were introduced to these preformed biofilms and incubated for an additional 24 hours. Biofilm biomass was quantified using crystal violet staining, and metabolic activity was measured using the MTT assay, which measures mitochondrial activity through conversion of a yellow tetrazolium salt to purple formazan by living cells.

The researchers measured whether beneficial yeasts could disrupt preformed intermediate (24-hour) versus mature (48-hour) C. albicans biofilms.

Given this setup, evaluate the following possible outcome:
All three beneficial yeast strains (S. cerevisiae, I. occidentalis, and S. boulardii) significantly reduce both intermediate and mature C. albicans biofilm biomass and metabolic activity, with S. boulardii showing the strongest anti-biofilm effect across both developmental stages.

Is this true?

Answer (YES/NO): NO